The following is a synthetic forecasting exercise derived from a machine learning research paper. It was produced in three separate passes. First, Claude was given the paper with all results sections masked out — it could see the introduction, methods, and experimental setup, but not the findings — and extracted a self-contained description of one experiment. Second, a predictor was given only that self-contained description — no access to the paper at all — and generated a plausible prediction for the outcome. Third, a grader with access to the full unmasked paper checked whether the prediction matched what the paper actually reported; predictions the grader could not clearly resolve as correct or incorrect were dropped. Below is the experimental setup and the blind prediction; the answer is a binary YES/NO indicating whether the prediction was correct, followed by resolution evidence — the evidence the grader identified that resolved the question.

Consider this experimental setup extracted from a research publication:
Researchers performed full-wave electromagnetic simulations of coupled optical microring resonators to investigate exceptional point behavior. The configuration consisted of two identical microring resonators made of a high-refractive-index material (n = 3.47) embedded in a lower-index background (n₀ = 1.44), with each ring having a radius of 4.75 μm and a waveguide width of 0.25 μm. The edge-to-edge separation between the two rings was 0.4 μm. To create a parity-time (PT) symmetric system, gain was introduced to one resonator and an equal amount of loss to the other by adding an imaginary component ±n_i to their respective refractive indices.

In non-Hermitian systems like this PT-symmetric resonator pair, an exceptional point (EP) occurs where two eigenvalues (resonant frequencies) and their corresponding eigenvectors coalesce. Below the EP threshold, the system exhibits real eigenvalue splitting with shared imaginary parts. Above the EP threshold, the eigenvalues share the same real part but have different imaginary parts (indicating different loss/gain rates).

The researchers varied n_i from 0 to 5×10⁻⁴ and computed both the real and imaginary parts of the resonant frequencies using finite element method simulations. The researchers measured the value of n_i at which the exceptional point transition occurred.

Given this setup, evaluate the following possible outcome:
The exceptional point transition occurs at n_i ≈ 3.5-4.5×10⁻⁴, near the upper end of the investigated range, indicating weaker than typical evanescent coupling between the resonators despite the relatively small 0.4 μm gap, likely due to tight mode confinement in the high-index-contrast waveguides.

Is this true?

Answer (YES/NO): NO